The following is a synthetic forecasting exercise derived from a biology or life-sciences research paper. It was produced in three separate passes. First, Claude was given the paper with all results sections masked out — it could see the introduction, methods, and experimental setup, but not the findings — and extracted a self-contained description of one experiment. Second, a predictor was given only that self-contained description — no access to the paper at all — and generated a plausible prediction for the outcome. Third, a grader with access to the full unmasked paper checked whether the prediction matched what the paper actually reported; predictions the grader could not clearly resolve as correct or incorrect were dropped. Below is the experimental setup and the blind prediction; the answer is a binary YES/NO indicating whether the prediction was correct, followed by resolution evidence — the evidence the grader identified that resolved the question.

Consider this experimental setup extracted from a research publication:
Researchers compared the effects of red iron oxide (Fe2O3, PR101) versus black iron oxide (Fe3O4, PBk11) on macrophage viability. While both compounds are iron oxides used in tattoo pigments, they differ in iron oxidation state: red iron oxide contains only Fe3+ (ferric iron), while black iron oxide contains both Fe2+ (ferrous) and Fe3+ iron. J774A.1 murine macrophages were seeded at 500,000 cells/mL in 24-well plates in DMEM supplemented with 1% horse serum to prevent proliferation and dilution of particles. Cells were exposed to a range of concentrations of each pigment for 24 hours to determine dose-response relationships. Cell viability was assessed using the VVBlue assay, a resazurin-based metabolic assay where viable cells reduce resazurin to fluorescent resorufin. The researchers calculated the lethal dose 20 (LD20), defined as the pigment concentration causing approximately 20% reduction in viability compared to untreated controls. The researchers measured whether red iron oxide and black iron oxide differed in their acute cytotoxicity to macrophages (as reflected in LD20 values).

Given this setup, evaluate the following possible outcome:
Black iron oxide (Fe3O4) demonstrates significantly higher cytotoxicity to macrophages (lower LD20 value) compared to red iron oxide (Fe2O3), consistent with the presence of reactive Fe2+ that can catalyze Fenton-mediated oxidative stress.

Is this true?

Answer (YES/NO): NO